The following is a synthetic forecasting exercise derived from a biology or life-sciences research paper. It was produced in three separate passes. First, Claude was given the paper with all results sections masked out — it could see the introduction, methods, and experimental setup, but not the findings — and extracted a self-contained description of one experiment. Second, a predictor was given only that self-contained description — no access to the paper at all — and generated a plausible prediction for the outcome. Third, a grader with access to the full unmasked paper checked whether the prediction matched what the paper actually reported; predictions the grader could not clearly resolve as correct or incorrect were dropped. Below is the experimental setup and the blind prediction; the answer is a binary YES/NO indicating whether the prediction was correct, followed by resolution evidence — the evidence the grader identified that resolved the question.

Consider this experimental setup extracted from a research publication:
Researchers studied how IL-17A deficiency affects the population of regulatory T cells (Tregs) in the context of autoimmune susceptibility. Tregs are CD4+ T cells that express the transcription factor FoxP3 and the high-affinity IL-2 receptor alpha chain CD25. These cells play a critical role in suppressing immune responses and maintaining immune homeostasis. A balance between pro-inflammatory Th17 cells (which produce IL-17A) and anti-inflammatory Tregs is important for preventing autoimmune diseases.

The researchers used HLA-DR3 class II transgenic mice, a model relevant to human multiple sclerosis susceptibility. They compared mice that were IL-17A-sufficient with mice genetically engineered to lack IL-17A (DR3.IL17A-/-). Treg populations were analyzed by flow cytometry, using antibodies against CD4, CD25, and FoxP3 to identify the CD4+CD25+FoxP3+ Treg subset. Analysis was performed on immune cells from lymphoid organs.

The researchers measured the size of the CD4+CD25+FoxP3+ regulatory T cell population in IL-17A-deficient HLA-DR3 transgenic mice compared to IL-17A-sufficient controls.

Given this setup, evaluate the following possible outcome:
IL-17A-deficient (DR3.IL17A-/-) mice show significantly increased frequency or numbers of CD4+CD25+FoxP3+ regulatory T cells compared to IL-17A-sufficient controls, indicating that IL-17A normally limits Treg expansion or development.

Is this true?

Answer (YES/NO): YES